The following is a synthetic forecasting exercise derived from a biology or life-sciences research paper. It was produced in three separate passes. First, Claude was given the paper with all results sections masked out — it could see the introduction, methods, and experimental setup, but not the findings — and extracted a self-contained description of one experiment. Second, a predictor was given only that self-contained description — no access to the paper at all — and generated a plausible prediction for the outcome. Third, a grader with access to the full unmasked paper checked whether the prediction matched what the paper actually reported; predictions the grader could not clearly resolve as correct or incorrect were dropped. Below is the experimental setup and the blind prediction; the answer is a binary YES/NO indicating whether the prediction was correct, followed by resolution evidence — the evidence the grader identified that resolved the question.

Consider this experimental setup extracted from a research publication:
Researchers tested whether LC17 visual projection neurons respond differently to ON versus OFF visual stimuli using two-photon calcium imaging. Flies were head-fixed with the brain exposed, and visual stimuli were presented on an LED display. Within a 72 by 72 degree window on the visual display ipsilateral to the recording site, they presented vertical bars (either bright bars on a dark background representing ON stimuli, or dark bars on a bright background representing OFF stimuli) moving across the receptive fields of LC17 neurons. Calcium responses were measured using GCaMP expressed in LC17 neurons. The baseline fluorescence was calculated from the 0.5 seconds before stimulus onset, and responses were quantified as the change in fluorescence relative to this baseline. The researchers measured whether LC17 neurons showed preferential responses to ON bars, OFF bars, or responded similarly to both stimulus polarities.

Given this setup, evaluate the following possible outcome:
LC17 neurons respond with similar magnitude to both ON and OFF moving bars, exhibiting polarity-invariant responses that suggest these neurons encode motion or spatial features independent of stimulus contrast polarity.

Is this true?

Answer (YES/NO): YES